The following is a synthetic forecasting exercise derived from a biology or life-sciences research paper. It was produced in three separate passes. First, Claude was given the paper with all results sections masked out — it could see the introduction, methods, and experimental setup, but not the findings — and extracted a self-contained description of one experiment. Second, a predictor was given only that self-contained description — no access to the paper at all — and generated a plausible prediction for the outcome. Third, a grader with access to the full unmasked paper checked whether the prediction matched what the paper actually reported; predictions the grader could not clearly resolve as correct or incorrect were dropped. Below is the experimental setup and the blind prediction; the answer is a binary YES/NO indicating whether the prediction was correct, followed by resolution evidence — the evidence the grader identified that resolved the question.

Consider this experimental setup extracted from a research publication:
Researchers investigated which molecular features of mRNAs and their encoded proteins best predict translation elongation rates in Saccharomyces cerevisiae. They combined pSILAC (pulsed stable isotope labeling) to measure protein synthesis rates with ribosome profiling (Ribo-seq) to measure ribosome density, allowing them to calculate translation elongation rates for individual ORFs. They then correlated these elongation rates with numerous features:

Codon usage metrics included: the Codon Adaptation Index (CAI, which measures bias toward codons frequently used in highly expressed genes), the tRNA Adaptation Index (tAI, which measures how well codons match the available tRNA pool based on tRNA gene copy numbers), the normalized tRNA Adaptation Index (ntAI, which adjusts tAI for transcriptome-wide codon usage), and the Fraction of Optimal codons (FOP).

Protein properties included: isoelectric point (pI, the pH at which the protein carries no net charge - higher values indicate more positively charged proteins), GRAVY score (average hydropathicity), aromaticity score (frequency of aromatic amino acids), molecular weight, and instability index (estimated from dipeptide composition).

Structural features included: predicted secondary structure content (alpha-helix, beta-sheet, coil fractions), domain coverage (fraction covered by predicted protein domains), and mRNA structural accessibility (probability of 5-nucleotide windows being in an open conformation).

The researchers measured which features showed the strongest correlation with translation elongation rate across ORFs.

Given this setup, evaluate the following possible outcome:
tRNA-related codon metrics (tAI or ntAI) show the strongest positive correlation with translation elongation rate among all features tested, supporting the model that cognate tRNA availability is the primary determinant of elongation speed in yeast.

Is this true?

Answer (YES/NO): NO